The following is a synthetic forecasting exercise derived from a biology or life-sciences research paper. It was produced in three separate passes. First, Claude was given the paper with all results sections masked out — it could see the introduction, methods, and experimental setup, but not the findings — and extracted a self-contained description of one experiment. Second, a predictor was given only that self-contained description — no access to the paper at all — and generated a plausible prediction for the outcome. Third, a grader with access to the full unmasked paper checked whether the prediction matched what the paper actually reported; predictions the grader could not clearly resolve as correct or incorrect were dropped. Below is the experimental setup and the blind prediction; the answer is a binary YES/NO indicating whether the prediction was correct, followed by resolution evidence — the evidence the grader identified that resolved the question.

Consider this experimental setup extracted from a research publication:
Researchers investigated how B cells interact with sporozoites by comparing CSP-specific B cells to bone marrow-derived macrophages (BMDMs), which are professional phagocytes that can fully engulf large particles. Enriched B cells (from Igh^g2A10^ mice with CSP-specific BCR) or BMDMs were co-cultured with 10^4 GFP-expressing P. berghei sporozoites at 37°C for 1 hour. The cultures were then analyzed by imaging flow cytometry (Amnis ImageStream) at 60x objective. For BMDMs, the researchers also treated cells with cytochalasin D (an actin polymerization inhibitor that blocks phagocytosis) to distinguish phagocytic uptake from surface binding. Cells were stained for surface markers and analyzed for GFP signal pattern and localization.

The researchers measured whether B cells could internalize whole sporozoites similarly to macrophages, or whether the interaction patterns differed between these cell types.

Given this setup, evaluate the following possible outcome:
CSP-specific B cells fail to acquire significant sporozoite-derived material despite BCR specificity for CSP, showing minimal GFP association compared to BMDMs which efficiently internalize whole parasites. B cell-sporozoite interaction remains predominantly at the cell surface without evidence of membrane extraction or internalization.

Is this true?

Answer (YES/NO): NO